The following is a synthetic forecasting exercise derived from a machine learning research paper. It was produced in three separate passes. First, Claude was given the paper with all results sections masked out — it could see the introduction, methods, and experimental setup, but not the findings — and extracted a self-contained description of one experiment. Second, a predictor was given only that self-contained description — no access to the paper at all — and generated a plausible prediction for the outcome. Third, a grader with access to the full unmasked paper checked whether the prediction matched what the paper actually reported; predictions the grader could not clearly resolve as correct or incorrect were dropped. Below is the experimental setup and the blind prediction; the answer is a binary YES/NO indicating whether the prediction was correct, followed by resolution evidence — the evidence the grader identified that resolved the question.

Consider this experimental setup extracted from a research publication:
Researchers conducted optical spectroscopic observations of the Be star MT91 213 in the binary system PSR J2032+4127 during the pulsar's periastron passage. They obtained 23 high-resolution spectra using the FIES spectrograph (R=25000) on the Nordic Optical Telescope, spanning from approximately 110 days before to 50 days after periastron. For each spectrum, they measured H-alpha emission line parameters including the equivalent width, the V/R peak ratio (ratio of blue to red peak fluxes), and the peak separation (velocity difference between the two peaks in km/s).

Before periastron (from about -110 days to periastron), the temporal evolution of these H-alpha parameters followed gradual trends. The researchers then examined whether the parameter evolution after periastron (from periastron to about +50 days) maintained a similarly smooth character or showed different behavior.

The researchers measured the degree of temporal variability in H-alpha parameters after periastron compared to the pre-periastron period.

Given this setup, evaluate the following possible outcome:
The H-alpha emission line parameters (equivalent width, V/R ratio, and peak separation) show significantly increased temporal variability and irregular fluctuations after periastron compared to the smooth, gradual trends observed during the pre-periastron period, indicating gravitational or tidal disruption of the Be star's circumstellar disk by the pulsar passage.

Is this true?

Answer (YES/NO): YES